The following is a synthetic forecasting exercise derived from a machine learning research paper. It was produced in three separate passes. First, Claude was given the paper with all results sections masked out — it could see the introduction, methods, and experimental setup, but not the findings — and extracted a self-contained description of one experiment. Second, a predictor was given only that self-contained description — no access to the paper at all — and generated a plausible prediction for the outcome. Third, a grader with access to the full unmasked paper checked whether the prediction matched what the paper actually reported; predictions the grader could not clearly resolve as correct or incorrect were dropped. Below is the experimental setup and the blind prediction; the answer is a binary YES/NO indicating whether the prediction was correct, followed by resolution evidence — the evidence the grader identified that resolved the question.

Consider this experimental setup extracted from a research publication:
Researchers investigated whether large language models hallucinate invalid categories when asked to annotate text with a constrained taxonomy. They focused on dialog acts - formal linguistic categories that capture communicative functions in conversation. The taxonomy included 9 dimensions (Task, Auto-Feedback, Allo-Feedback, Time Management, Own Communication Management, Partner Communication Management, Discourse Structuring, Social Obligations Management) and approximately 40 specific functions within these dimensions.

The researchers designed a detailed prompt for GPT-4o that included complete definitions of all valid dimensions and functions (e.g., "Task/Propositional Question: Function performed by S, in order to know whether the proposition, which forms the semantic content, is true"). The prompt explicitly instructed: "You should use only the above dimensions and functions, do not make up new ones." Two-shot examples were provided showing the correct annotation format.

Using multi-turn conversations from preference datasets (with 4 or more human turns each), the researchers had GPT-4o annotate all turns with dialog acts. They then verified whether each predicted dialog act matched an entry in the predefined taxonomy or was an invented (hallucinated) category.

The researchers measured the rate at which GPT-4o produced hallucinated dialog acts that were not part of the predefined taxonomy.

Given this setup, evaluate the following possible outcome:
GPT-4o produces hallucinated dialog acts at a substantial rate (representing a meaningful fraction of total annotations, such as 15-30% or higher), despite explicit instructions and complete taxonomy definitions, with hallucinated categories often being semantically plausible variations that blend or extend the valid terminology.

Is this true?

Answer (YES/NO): NO